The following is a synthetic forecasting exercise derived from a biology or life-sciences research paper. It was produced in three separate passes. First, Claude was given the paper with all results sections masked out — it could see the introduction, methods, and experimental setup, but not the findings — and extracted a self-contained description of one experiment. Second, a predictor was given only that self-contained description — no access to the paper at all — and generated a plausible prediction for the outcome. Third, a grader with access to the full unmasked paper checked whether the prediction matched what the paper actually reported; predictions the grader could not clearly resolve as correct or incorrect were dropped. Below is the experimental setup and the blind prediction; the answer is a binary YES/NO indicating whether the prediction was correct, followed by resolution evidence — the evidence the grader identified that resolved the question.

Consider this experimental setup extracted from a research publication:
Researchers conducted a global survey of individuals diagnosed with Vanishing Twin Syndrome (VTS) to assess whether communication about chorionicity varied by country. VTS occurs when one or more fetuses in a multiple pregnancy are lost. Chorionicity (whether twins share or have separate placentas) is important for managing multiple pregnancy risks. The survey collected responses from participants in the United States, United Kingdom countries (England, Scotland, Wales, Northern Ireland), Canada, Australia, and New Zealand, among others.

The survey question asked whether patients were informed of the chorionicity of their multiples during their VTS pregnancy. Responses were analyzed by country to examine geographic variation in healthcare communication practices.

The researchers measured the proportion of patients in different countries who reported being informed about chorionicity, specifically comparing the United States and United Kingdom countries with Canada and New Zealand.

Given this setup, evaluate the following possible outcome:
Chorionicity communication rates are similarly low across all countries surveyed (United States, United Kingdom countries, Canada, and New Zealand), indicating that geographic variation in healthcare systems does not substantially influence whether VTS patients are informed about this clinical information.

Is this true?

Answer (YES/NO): NO